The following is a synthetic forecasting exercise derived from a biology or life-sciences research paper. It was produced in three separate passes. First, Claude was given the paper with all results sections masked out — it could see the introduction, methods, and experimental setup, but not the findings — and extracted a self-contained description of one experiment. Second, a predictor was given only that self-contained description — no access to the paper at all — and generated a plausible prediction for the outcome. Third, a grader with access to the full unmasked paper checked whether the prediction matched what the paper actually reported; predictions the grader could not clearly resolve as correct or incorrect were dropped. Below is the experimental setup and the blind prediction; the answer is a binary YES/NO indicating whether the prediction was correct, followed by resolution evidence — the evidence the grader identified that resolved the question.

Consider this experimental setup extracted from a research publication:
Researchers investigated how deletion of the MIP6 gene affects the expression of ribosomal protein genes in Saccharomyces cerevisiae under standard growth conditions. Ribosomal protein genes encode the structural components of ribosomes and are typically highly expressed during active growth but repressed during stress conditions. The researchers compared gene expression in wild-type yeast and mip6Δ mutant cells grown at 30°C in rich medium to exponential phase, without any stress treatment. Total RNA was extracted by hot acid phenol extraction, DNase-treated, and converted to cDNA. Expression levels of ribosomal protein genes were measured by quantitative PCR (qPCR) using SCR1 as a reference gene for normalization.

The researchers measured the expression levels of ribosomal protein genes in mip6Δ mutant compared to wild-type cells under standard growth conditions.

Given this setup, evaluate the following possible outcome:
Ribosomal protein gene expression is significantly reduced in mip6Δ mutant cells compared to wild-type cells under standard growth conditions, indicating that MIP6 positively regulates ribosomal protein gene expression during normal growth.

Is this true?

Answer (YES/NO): YES